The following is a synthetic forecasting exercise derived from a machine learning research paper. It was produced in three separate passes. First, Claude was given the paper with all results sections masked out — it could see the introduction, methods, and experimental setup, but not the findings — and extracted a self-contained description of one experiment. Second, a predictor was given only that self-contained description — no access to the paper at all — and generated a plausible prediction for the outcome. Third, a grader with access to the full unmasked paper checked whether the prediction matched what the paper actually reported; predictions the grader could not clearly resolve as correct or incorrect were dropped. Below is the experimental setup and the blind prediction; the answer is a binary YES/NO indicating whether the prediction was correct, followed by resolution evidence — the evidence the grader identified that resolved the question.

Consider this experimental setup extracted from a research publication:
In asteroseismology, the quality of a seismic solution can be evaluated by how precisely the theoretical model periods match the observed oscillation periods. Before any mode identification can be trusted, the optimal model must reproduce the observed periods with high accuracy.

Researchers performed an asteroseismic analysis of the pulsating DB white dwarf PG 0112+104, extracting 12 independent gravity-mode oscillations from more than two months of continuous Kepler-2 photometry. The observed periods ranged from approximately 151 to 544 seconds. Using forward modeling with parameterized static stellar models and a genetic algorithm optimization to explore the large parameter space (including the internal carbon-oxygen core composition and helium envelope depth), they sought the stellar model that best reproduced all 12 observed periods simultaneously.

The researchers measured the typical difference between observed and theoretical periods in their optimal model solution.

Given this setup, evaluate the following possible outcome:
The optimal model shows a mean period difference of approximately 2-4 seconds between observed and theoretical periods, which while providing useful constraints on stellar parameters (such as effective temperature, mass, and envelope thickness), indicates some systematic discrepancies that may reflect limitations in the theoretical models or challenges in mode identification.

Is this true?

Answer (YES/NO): NO